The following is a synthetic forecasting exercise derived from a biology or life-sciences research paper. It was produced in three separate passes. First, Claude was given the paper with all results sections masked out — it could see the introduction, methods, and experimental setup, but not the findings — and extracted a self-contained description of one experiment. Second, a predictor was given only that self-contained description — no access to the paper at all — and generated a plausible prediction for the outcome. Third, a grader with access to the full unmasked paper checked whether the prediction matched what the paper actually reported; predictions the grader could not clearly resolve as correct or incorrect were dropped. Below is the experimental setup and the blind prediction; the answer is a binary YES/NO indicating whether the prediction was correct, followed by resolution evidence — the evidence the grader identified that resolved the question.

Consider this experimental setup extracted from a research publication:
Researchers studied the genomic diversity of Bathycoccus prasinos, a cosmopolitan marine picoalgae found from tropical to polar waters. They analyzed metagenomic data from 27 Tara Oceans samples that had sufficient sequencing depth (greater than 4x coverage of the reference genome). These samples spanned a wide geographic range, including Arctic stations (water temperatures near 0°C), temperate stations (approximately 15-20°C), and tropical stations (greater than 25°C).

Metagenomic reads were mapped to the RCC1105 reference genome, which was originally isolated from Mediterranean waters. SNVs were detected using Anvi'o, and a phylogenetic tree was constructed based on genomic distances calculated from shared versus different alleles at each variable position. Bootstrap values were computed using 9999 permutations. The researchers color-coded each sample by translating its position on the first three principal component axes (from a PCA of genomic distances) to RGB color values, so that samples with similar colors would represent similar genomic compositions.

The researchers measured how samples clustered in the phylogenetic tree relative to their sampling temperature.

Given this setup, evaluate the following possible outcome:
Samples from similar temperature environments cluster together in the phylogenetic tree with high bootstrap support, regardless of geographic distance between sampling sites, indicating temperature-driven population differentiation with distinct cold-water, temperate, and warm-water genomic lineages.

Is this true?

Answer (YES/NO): NO